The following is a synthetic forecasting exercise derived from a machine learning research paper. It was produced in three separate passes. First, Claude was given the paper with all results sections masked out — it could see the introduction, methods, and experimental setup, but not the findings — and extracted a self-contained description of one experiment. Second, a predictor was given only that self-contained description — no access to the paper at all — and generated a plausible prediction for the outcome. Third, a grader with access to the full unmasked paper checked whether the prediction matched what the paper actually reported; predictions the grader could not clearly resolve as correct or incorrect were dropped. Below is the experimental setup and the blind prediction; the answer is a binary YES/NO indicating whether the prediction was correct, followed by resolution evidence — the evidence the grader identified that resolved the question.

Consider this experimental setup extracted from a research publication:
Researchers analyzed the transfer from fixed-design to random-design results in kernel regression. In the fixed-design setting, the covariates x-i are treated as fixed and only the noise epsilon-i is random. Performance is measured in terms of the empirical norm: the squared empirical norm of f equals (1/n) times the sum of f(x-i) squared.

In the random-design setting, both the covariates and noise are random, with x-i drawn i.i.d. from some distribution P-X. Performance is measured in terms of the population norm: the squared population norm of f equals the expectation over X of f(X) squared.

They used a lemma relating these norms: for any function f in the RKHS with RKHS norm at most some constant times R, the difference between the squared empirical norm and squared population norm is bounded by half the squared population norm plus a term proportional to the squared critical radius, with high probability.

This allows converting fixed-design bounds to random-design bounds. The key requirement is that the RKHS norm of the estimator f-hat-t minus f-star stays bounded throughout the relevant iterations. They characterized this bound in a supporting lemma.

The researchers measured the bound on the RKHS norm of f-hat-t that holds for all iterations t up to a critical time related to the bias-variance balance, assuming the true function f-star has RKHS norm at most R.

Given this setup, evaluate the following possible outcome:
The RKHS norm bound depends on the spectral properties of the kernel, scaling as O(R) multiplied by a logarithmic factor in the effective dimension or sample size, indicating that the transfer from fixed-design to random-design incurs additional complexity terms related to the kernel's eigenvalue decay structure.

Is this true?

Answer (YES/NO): NO